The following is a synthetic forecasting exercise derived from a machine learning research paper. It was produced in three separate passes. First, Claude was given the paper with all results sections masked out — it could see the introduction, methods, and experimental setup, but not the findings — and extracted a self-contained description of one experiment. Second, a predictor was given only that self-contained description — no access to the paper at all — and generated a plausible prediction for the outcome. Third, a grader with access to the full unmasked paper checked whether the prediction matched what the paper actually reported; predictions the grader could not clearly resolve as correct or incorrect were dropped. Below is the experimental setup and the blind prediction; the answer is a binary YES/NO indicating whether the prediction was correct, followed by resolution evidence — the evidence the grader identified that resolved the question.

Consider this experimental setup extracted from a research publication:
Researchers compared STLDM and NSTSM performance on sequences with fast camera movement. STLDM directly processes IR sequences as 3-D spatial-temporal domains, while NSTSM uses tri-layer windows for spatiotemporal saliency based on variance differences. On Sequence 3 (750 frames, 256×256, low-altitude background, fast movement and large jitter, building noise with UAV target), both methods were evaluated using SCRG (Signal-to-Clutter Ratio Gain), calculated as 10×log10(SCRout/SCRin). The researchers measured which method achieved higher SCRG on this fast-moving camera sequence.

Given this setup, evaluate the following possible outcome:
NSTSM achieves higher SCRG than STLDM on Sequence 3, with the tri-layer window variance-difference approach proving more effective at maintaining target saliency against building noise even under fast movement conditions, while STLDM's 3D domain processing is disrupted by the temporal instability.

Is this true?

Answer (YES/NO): NO